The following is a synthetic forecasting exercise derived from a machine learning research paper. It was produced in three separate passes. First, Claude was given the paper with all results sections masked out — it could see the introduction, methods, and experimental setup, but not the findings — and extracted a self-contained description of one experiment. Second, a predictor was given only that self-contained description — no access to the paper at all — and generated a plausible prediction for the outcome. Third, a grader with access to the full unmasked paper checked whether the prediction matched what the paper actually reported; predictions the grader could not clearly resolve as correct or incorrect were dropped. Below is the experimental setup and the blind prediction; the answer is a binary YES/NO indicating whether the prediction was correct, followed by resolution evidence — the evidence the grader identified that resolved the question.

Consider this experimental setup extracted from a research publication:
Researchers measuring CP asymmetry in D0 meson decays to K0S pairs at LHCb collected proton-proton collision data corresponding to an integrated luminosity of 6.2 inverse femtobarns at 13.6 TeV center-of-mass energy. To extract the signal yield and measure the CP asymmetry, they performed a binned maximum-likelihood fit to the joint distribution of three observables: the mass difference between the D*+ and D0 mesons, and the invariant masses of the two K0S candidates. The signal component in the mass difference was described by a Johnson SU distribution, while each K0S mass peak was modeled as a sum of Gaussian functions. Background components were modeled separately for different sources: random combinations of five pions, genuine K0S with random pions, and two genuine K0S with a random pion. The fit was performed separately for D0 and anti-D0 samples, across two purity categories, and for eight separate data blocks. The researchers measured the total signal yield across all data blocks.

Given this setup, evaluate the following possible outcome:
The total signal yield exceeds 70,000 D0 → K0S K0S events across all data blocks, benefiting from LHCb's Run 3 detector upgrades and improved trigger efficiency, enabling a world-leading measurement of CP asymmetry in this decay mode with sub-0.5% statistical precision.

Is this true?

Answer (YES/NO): NO